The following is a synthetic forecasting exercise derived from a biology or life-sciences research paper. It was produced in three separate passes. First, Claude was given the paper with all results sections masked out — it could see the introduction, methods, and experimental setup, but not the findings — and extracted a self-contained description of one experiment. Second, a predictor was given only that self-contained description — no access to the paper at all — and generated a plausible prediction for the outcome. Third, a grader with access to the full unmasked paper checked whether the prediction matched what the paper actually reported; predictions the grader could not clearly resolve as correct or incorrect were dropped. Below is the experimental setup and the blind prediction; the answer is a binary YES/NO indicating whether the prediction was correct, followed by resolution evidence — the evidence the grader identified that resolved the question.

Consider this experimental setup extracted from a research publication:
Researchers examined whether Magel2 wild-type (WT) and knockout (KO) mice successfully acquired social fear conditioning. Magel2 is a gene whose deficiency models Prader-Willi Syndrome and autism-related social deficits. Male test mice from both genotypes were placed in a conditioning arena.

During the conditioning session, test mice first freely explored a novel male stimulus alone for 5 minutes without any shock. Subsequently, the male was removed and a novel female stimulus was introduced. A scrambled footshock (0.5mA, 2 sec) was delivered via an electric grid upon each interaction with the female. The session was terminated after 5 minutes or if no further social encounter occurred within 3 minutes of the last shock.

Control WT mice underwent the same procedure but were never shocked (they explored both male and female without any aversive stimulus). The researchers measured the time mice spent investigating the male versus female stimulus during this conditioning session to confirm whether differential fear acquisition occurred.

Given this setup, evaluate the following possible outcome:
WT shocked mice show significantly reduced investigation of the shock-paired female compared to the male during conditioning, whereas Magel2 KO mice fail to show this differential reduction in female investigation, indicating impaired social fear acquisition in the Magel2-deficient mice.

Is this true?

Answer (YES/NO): NO